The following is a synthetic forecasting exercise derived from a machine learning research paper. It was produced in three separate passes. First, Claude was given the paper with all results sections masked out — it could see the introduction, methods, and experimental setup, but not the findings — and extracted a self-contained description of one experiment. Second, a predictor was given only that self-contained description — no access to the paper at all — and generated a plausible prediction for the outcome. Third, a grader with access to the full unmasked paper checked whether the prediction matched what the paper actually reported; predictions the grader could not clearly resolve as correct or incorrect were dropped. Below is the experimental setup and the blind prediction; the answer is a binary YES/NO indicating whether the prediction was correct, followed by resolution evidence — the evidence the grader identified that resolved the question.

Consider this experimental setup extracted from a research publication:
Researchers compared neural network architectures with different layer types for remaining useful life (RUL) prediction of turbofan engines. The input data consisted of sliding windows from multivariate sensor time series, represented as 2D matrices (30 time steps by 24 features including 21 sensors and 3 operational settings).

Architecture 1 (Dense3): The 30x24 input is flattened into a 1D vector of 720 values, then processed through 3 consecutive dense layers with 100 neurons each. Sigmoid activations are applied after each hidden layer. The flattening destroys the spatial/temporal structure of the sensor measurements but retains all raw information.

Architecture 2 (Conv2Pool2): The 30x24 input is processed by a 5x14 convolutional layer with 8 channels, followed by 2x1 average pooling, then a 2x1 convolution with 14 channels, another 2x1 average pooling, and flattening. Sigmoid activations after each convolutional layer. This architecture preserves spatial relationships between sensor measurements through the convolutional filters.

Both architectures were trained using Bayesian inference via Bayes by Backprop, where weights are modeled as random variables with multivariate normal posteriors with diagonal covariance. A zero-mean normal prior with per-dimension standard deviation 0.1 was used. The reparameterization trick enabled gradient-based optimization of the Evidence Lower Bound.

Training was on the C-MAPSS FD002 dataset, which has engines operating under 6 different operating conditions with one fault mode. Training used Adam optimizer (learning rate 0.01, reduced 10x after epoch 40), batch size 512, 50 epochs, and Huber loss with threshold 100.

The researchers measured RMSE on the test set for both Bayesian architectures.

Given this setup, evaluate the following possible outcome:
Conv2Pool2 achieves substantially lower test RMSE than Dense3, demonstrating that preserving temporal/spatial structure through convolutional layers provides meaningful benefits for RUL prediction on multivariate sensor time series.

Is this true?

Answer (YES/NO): NO